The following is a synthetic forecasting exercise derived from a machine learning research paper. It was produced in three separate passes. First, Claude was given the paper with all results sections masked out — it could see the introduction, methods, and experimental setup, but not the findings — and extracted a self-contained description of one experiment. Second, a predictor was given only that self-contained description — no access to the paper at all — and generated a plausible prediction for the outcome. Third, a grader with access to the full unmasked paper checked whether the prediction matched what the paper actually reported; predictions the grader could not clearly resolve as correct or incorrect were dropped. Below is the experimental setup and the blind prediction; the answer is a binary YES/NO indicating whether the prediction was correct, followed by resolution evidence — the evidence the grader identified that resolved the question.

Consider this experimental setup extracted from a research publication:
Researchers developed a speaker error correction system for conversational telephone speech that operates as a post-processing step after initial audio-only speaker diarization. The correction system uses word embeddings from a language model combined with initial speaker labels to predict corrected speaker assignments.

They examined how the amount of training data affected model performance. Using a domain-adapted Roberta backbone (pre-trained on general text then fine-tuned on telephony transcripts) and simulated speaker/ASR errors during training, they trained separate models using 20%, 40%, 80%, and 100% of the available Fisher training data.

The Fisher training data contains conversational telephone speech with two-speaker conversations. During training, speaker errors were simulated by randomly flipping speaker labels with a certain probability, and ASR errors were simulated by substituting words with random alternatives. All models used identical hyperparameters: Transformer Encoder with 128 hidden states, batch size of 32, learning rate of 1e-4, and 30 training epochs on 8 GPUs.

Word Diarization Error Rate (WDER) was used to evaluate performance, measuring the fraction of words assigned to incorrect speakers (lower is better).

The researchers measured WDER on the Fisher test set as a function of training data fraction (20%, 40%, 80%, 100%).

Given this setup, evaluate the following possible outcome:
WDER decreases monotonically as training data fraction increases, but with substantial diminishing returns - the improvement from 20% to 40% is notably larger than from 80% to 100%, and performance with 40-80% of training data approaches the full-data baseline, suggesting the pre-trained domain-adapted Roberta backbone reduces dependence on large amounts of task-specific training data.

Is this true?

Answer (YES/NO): YES